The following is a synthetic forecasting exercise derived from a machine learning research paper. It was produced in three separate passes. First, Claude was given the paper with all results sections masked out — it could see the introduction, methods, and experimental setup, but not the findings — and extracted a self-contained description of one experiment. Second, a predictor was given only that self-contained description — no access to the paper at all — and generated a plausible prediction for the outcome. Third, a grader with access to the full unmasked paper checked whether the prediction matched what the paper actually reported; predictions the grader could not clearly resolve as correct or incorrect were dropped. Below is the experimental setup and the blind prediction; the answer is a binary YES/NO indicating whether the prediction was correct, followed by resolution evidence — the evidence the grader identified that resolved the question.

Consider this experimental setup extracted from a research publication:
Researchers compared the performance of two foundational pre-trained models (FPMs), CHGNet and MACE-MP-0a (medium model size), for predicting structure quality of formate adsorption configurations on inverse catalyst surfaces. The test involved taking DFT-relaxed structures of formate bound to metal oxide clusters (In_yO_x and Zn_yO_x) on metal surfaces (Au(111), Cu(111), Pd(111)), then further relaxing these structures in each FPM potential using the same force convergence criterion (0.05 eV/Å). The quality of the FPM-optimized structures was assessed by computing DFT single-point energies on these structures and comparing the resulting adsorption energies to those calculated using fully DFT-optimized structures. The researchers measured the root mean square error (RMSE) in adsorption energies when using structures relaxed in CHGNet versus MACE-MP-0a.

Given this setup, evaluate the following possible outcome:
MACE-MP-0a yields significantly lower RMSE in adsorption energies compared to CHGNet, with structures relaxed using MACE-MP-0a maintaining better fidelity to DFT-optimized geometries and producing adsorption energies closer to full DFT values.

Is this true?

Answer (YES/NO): NO